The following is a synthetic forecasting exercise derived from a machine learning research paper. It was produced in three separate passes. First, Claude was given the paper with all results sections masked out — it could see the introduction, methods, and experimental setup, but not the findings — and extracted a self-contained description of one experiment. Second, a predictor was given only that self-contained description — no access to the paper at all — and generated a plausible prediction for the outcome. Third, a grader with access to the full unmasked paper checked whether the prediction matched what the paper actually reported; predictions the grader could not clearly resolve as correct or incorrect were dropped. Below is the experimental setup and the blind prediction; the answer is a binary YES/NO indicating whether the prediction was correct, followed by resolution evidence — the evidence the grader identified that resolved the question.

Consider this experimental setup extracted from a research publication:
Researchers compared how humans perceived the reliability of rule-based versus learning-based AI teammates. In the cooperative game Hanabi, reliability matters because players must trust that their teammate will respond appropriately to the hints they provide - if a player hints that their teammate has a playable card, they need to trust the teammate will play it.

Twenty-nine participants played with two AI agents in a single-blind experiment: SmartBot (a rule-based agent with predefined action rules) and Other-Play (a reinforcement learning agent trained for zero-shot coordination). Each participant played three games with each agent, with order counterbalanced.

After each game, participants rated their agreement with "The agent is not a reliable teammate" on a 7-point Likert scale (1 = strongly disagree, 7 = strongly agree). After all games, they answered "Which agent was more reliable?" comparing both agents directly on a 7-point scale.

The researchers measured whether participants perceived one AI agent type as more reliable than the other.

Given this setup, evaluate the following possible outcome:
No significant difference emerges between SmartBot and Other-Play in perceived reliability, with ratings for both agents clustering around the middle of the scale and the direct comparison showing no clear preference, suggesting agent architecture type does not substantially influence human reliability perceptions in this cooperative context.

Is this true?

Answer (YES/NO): NO